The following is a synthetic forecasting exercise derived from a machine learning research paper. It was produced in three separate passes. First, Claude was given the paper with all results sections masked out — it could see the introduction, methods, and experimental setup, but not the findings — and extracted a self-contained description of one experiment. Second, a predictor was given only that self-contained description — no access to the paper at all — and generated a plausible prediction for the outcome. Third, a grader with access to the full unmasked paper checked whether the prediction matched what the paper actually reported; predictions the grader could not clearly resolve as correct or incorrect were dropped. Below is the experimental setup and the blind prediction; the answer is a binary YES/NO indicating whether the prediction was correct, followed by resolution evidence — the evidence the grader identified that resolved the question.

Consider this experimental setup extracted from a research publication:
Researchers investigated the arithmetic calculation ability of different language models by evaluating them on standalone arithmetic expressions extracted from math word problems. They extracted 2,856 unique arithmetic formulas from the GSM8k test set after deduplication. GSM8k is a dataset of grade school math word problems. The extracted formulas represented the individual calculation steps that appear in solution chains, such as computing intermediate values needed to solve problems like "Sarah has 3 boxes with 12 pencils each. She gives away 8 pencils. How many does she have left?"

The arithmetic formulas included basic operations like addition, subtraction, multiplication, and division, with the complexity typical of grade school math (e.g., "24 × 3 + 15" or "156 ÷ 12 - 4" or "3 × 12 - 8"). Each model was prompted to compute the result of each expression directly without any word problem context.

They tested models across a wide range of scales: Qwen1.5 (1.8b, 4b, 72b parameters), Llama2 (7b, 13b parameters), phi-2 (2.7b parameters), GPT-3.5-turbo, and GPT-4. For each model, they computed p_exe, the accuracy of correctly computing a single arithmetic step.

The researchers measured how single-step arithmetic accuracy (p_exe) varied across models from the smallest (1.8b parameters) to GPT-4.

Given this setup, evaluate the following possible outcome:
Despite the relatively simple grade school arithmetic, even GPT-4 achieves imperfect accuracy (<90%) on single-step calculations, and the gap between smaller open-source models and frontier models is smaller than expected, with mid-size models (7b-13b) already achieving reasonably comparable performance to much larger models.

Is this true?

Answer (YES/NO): NO